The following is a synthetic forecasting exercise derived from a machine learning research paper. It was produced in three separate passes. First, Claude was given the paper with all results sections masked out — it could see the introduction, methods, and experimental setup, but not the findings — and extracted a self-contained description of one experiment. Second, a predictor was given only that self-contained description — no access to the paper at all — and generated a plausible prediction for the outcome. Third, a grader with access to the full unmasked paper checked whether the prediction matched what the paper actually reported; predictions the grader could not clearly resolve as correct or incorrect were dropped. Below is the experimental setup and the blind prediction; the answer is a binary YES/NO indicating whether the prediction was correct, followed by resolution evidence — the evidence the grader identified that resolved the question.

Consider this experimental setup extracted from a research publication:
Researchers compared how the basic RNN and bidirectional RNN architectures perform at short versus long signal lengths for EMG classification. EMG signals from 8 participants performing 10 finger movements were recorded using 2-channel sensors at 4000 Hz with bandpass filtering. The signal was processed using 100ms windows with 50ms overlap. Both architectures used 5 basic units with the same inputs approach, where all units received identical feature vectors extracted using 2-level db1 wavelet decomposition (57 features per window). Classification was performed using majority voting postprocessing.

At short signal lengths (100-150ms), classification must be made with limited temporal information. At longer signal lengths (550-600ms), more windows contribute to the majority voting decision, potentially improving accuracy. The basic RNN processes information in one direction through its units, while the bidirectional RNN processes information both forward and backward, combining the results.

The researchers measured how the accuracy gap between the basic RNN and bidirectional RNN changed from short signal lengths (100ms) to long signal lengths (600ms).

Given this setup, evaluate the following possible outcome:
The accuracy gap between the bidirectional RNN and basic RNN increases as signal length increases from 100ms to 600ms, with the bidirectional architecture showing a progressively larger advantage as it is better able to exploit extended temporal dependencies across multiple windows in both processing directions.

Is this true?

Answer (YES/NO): NO